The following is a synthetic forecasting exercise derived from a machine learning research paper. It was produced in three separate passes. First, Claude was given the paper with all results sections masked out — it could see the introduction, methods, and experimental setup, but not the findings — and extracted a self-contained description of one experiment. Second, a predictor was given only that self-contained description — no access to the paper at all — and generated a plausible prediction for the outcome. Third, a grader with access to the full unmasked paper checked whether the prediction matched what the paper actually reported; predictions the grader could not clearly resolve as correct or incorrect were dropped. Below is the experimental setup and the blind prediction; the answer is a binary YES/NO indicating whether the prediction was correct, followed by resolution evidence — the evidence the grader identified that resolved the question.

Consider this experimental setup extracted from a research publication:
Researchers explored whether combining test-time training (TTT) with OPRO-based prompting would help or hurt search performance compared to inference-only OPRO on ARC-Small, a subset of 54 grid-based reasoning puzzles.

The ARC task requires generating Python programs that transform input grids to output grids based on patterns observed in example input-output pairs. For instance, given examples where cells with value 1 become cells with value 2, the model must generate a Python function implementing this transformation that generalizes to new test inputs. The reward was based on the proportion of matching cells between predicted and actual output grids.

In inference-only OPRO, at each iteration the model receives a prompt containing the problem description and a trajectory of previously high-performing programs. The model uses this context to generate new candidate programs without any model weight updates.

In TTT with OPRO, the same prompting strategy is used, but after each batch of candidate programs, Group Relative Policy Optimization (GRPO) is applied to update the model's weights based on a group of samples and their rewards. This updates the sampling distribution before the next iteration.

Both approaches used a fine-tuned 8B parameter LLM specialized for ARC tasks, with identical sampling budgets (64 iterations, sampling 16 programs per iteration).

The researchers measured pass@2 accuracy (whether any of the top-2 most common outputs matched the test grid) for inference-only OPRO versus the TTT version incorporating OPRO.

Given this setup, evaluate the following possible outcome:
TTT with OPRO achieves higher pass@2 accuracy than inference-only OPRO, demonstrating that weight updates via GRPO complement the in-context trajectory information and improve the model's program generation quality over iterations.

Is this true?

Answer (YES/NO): NO